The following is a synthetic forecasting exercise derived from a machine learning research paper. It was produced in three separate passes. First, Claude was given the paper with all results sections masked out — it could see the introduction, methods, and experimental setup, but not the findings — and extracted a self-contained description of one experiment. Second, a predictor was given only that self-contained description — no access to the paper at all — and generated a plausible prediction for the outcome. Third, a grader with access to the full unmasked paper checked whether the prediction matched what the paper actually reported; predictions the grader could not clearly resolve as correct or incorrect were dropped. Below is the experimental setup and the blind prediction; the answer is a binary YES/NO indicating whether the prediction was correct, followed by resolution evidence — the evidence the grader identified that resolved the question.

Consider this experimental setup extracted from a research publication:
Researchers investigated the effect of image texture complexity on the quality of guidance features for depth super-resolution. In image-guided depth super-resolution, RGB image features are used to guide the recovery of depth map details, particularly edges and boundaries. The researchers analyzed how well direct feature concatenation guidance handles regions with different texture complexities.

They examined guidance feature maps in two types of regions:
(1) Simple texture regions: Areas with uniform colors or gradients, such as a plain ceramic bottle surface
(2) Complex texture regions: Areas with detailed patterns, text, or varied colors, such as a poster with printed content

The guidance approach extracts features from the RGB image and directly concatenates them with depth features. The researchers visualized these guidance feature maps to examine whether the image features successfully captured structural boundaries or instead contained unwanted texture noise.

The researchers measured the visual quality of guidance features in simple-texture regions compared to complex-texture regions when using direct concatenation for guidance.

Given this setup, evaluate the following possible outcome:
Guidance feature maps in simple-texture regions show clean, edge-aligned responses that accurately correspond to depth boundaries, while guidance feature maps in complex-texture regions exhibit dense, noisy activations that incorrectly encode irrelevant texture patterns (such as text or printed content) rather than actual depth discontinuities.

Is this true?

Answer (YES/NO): YES